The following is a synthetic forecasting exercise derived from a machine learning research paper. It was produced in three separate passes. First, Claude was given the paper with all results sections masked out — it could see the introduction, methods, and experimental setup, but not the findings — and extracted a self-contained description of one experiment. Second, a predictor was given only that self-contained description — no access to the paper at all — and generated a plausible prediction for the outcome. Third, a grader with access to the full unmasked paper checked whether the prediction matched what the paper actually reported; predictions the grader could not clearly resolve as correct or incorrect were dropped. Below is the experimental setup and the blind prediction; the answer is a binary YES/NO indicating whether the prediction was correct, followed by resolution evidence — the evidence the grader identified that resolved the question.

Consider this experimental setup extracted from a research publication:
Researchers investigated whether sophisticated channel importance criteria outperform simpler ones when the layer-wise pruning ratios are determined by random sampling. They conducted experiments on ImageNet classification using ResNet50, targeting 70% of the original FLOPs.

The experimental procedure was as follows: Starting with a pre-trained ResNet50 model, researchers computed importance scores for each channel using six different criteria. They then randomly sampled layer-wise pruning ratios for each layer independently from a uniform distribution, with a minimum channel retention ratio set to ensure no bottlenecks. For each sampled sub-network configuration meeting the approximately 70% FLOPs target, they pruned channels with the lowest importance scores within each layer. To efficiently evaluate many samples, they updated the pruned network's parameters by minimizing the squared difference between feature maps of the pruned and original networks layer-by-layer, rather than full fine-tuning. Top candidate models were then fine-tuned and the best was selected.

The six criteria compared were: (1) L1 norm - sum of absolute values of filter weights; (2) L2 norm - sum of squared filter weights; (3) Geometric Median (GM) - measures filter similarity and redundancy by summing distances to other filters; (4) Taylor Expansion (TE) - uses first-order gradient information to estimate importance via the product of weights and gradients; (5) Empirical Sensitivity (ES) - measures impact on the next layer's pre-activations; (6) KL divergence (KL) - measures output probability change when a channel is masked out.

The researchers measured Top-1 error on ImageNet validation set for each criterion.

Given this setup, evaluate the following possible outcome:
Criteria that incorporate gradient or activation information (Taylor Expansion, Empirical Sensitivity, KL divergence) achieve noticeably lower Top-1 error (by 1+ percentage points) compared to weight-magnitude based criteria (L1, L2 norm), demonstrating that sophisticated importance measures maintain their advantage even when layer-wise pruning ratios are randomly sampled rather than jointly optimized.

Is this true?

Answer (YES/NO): NO